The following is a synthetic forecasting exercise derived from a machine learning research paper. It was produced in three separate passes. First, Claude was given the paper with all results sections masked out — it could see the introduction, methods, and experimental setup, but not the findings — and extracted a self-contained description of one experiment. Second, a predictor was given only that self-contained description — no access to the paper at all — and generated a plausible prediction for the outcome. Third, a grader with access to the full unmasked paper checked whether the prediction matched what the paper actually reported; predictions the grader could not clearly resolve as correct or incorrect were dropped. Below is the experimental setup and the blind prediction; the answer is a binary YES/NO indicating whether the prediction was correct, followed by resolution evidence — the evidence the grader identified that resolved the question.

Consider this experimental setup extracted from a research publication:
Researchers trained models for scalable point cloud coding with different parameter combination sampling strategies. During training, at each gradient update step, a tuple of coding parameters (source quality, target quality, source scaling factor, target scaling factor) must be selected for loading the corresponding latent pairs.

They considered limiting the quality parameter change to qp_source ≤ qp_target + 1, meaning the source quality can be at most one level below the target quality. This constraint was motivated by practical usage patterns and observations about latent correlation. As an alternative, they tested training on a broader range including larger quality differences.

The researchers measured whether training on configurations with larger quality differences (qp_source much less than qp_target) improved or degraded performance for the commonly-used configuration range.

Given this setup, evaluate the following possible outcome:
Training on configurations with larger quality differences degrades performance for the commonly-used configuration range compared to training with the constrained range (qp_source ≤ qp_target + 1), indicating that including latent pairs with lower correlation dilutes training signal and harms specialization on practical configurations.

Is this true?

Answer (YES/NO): YES